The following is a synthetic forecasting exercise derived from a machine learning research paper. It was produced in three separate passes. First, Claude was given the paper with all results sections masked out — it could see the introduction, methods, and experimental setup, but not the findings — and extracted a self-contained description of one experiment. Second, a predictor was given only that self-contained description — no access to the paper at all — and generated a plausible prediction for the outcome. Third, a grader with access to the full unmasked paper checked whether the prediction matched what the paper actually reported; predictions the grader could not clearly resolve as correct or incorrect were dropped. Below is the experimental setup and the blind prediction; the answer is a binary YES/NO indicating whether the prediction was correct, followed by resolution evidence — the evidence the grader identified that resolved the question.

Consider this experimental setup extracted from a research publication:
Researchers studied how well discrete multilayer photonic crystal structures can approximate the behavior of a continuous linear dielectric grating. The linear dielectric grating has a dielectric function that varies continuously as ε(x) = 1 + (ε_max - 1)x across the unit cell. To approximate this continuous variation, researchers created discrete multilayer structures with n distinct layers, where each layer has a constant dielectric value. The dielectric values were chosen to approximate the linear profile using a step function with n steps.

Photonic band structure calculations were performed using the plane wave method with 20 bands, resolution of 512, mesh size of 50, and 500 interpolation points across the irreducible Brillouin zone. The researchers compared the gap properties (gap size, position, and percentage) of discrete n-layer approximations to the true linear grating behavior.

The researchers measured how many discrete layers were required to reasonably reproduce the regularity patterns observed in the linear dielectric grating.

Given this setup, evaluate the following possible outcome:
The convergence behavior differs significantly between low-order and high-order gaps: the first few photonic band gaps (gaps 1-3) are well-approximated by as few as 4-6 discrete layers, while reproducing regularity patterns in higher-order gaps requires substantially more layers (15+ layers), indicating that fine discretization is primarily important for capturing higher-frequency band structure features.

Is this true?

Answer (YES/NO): NO